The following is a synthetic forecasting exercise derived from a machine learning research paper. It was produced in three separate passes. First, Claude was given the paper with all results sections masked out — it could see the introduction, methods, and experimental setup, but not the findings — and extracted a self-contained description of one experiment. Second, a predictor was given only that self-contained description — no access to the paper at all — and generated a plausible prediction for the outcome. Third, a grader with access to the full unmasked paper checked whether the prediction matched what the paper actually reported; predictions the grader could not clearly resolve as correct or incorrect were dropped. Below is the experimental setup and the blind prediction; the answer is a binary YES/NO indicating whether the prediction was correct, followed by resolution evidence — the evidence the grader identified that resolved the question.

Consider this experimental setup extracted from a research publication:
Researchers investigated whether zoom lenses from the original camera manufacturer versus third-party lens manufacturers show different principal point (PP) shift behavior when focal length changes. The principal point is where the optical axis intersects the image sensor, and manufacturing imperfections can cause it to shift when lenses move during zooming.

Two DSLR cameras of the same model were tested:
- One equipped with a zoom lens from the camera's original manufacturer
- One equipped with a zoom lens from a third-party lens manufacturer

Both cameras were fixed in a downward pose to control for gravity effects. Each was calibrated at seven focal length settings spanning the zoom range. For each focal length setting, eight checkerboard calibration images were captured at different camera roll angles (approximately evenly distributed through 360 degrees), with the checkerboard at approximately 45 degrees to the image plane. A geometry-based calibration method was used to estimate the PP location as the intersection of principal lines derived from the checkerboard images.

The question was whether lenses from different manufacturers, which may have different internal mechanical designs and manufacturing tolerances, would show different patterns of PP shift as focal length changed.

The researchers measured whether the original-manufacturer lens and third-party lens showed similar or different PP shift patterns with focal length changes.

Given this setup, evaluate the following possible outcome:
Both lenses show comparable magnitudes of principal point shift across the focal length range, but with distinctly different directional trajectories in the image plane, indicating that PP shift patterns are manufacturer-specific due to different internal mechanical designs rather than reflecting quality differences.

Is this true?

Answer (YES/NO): NO